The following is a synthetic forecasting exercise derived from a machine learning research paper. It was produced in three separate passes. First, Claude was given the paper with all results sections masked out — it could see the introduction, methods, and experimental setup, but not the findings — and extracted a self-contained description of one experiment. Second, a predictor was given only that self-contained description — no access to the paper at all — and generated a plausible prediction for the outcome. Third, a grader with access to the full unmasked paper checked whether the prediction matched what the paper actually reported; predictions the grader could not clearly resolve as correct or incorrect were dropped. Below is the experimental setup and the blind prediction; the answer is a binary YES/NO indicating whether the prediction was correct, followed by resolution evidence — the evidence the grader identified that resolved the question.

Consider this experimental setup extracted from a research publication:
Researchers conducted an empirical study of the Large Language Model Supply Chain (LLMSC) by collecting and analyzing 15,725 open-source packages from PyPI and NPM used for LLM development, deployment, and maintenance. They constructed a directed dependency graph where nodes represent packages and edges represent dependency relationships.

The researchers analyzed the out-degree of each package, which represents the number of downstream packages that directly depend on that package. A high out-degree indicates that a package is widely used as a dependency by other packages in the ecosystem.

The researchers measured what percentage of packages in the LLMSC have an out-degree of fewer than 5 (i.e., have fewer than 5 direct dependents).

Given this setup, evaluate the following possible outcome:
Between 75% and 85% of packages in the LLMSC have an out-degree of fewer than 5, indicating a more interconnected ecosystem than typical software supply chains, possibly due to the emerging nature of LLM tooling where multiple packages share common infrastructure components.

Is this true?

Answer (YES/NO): NO